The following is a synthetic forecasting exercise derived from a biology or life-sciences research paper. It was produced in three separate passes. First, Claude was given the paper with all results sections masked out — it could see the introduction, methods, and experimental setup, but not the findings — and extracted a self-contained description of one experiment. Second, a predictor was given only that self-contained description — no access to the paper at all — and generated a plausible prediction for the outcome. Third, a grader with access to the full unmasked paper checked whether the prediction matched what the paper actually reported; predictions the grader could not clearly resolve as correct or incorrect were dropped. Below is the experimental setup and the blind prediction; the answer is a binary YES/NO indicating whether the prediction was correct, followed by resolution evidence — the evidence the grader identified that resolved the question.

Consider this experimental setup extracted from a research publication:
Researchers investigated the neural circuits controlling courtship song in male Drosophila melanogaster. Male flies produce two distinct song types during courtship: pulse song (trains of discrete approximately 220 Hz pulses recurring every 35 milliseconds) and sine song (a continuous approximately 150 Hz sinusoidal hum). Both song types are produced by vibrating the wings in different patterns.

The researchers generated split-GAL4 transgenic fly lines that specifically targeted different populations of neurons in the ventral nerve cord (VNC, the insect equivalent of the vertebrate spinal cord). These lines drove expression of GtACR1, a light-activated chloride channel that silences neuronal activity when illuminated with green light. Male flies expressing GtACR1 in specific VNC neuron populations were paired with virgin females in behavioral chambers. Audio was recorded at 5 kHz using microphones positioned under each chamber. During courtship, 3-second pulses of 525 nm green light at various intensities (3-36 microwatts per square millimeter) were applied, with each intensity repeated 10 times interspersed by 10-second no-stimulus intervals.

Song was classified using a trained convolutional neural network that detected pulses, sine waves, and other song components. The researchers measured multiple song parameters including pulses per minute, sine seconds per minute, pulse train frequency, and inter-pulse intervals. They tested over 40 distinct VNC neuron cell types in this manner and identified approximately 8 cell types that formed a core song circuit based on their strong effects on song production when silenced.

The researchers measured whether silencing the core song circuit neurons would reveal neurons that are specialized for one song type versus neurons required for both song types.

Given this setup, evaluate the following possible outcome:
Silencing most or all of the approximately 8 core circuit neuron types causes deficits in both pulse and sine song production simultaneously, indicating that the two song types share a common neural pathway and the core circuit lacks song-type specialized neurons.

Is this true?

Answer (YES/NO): NO